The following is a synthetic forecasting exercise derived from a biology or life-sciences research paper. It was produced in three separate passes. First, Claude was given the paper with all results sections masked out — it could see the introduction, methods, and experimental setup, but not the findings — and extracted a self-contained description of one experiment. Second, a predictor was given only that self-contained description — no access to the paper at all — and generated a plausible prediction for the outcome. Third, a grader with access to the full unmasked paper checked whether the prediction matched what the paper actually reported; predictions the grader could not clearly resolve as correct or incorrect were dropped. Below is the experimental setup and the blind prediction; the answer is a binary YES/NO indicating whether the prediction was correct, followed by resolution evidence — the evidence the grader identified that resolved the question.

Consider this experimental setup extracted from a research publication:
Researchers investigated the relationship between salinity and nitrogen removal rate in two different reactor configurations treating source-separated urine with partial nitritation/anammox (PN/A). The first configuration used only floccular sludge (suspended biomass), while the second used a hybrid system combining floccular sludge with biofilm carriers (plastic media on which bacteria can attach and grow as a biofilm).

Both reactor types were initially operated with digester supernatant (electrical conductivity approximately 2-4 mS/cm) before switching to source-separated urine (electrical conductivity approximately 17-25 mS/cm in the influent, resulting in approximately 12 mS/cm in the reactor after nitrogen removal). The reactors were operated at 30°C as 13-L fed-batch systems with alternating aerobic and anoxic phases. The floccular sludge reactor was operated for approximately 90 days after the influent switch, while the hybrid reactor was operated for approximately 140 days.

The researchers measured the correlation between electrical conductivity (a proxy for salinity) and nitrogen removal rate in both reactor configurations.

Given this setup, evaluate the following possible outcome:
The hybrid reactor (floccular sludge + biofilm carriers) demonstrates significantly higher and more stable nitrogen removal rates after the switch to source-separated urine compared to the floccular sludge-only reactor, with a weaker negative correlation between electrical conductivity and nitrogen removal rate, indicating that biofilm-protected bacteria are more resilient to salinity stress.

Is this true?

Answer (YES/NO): YES